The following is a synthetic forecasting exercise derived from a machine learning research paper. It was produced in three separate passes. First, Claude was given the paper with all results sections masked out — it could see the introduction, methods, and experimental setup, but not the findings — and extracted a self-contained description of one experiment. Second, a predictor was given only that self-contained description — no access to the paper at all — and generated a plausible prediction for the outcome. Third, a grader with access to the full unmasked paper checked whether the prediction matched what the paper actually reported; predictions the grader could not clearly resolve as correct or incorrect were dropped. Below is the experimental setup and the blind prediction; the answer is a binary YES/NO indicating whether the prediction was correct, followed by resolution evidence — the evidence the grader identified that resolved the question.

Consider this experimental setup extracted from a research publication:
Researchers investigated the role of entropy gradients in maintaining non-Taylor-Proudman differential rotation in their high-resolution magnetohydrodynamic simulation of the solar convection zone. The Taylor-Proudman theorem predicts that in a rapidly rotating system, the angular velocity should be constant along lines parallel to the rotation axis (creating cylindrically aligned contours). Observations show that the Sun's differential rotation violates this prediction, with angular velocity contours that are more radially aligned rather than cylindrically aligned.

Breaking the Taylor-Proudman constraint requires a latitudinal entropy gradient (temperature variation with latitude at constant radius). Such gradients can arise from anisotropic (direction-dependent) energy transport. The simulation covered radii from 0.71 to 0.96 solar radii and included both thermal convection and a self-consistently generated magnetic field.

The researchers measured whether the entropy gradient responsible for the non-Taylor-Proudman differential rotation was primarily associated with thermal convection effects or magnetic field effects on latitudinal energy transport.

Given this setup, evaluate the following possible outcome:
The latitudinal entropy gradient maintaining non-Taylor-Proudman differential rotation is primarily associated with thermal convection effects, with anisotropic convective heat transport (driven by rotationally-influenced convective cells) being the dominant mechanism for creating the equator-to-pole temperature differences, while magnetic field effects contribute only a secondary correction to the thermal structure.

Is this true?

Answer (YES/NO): NO